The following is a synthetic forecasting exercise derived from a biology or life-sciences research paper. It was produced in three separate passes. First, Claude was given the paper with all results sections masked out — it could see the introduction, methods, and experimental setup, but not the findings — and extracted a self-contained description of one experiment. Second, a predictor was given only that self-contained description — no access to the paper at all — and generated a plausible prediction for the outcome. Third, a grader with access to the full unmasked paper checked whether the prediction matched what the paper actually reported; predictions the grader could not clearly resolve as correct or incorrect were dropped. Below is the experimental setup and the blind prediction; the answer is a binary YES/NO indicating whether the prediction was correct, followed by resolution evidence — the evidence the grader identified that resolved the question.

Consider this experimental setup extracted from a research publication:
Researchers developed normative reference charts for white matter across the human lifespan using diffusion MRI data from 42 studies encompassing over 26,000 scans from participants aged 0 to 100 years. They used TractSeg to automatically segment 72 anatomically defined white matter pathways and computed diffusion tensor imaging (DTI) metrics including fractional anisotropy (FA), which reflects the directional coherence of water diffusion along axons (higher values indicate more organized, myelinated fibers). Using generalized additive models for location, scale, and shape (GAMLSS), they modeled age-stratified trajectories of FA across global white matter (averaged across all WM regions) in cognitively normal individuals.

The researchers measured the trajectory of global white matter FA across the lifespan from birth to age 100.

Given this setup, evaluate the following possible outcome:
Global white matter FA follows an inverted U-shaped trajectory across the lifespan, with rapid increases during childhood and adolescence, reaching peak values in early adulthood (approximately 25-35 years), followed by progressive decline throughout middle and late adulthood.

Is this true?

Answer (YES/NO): YES